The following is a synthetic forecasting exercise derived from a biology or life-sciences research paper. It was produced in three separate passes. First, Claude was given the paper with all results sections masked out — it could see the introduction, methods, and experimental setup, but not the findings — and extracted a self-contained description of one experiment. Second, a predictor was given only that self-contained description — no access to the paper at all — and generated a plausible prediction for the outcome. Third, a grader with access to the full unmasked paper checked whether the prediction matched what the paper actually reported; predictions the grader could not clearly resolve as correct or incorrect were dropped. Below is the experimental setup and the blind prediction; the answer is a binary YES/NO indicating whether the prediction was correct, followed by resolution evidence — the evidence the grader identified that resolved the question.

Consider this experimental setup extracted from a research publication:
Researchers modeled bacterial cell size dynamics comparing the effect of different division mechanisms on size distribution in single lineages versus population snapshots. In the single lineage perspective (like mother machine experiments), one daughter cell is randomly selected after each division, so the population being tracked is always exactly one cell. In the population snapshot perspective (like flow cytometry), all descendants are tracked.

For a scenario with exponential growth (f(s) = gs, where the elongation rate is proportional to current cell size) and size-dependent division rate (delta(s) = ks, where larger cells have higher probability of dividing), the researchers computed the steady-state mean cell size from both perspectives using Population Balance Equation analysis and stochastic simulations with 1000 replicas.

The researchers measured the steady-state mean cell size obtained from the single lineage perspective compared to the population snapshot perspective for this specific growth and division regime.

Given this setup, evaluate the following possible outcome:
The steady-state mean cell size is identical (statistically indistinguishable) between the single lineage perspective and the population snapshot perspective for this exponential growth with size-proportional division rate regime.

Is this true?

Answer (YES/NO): NO